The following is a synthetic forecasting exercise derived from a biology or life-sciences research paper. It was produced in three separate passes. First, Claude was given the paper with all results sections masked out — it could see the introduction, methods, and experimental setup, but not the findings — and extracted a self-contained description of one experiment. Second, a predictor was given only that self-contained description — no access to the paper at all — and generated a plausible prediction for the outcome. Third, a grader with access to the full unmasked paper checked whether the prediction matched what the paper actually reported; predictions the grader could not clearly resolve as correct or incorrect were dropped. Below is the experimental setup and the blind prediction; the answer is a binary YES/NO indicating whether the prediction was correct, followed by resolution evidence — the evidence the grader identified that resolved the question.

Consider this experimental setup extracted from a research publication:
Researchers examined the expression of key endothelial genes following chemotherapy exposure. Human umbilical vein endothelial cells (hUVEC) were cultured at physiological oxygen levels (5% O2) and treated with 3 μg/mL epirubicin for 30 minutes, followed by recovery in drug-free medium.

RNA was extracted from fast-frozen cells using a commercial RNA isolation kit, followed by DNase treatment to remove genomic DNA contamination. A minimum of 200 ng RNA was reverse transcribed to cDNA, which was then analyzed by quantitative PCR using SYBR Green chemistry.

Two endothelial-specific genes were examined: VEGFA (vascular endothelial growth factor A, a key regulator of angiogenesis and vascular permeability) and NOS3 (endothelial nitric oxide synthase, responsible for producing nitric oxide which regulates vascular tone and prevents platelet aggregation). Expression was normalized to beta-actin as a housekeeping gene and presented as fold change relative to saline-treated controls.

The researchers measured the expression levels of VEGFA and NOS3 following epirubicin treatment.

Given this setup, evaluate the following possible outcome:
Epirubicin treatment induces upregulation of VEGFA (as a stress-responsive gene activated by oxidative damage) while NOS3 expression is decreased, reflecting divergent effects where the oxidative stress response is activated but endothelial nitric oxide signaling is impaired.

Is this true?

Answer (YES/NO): NO